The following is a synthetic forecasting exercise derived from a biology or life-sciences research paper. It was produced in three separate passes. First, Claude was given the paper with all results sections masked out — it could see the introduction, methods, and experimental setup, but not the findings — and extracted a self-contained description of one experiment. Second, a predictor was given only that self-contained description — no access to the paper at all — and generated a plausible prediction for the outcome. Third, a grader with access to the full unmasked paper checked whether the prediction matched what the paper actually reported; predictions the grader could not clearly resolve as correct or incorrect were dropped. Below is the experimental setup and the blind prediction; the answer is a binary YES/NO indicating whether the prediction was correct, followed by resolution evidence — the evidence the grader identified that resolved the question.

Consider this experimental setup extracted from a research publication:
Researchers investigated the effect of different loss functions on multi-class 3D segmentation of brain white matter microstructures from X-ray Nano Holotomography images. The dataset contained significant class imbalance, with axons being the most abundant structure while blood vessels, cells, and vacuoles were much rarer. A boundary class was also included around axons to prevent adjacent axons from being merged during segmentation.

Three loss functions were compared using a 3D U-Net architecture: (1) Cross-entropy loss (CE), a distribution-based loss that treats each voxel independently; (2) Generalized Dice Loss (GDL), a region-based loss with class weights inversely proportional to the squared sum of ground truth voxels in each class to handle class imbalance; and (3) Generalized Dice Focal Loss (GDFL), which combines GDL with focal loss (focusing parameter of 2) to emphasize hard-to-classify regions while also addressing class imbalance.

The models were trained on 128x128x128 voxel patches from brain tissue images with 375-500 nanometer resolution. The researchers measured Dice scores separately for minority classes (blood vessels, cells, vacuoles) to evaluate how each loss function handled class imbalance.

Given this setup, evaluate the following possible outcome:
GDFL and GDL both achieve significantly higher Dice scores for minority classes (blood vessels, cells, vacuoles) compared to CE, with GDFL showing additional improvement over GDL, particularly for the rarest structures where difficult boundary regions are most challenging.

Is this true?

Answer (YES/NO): NO